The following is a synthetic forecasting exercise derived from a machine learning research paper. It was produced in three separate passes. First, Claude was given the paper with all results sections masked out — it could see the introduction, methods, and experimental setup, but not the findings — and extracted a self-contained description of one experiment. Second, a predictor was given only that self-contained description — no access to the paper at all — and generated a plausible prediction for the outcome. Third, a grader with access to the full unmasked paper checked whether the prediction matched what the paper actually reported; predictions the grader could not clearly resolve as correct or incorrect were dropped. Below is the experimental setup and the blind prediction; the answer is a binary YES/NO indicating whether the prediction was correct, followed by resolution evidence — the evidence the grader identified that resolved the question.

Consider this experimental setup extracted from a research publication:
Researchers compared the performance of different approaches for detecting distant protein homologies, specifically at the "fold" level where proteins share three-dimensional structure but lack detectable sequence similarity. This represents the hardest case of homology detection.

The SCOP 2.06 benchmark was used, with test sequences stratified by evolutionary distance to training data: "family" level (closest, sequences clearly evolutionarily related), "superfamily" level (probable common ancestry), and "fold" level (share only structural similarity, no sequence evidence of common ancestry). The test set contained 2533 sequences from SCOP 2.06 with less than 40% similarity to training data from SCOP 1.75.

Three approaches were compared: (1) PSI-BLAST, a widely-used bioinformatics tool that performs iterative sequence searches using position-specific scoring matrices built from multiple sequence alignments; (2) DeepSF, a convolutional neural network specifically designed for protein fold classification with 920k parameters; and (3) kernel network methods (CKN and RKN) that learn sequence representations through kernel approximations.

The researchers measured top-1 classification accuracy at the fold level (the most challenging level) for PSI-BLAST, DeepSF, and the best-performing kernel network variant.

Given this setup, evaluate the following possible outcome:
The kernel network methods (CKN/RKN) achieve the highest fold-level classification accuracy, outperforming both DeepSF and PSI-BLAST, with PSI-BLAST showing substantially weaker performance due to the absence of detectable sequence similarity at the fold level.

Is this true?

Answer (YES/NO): YES